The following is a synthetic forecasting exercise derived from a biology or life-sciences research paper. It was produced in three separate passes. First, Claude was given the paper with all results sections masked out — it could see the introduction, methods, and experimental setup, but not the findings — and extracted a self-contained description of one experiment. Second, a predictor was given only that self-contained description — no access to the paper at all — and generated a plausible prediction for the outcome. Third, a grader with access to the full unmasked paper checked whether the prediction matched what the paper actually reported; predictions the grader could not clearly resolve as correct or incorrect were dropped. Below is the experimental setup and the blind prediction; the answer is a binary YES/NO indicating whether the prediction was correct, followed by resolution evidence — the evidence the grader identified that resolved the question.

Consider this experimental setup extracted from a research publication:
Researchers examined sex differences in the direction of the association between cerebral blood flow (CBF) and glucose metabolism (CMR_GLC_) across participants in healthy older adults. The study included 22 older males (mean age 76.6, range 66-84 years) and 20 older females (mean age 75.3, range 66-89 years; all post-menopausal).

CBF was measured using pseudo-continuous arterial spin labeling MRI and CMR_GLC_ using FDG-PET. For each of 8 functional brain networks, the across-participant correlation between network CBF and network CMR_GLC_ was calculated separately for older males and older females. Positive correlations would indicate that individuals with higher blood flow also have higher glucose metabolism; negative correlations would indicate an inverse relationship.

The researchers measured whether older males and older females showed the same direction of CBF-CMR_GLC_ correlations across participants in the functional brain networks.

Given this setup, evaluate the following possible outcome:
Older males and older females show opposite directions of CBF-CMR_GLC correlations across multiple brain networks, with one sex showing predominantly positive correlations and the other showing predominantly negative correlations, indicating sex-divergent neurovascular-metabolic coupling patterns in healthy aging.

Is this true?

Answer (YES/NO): NO